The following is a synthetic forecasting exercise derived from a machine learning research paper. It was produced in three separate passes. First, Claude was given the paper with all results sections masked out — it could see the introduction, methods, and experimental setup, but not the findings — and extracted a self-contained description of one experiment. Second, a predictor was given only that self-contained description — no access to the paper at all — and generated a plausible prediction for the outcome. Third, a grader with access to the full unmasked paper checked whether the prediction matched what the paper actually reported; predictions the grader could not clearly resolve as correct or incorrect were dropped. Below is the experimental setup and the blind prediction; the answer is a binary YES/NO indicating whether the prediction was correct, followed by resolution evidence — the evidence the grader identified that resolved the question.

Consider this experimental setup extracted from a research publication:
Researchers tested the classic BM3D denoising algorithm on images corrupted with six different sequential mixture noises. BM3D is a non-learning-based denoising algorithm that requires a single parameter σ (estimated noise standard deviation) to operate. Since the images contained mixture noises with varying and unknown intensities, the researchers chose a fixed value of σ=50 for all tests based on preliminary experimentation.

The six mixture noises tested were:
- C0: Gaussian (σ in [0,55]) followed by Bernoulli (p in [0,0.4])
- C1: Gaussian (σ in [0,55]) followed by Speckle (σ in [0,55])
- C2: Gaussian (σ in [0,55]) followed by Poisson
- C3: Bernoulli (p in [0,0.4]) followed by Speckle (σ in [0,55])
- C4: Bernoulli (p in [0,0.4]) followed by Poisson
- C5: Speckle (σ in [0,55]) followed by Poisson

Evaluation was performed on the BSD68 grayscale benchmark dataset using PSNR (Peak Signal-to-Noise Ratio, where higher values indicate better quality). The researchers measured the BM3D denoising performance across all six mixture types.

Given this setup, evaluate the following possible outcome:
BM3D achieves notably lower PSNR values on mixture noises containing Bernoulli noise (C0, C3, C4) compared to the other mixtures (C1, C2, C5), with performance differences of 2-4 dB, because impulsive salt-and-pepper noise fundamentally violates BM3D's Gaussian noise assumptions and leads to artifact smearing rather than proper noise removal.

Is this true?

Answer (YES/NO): NO